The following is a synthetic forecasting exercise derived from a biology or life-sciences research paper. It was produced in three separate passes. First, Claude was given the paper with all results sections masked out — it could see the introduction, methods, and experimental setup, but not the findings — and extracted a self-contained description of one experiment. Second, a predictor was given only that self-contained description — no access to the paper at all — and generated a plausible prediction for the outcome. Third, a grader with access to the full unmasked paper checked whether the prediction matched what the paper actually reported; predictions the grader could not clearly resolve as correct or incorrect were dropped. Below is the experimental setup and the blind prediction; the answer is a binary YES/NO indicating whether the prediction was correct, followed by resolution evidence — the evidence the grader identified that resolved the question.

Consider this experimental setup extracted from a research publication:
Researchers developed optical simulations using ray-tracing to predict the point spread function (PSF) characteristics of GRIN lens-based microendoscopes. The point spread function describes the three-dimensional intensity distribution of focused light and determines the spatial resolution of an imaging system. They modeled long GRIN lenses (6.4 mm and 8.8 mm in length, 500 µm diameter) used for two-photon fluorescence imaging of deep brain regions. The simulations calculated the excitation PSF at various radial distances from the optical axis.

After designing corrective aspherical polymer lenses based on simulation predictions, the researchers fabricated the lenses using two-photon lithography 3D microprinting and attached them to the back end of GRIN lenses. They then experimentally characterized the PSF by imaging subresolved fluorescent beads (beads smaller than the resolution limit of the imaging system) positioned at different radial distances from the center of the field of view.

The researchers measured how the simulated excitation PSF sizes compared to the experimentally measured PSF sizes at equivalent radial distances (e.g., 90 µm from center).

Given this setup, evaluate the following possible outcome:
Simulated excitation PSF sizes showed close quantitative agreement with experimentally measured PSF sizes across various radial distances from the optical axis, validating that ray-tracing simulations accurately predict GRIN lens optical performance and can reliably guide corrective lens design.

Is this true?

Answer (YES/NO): NO